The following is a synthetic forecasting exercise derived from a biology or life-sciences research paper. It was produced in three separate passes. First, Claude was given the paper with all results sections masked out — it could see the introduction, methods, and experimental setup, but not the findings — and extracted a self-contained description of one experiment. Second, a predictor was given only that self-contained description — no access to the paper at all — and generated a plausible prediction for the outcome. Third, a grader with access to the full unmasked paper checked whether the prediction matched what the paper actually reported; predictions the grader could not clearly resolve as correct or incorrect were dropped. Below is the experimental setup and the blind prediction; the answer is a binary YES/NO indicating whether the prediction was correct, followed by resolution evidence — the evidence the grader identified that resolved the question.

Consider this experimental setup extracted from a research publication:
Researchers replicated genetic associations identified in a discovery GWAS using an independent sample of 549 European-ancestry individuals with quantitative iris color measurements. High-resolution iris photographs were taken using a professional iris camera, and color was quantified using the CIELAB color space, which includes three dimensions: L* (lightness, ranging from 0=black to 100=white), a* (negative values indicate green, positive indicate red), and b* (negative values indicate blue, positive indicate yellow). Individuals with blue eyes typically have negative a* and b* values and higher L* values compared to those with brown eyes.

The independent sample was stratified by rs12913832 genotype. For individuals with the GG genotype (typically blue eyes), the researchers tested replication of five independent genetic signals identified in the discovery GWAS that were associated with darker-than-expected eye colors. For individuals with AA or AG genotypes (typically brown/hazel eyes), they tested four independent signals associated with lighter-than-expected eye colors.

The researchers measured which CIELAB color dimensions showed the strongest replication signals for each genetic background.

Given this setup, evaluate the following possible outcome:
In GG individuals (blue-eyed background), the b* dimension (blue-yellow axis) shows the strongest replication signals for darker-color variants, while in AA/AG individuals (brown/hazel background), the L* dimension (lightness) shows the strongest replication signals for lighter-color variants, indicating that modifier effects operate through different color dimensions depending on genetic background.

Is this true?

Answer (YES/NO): YES